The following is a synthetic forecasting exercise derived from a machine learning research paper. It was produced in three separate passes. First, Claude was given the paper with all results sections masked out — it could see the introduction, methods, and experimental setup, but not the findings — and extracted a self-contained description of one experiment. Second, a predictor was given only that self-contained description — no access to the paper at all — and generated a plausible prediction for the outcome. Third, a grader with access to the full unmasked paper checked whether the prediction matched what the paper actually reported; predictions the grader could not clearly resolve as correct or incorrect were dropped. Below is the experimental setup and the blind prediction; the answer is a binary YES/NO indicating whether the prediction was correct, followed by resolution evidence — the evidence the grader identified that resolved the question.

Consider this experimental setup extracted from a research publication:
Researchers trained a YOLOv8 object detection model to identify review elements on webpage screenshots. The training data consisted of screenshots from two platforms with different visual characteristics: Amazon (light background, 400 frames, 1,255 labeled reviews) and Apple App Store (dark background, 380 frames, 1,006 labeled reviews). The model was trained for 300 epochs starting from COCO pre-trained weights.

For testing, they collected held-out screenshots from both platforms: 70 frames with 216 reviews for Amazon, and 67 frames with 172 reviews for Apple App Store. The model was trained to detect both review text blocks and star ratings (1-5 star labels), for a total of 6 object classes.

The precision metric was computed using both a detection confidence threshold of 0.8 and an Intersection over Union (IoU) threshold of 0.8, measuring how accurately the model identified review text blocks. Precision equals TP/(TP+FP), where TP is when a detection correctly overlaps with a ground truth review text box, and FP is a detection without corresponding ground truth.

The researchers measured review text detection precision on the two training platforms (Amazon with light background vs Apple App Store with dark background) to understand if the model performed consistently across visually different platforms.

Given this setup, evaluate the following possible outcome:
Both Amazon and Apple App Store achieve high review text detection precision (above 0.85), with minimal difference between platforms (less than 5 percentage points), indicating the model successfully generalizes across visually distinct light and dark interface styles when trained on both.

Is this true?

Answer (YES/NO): YES